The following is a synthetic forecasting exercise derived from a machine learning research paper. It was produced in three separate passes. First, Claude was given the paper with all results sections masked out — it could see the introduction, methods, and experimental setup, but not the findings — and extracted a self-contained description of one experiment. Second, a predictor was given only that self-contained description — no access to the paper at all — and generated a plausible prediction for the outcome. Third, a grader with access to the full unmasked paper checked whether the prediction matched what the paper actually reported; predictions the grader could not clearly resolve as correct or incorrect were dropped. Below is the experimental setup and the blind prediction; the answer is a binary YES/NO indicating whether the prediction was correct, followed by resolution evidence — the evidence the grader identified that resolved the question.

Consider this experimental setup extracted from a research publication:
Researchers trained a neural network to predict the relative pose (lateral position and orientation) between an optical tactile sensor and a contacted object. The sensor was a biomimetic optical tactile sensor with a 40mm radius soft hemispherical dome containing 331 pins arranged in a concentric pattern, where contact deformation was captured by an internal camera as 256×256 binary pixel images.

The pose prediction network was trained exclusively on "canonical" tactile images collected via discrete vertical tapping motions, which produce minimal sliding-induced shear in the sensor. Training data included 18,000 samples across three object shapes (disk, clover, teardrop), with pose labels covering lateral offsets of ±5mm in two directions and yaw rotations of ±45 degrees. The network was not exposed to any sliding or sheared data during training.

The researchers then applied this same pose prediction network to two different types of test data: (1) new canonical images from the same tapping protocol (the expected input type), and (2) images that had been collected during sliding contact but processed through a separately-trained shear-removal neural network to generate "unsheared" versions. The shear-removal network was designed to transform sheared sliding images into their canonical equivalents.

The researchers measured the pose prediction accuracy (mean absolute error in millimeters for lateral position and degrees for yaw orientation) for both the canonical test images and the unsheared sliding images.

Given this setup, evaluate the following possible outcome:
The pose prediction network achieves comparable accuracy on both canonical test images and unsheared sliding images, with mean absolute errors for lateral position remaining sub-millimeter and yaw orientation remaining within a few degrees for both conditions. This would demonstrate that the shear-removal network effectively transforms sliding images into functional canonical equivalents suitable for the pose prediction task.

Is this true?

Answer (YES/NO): NO